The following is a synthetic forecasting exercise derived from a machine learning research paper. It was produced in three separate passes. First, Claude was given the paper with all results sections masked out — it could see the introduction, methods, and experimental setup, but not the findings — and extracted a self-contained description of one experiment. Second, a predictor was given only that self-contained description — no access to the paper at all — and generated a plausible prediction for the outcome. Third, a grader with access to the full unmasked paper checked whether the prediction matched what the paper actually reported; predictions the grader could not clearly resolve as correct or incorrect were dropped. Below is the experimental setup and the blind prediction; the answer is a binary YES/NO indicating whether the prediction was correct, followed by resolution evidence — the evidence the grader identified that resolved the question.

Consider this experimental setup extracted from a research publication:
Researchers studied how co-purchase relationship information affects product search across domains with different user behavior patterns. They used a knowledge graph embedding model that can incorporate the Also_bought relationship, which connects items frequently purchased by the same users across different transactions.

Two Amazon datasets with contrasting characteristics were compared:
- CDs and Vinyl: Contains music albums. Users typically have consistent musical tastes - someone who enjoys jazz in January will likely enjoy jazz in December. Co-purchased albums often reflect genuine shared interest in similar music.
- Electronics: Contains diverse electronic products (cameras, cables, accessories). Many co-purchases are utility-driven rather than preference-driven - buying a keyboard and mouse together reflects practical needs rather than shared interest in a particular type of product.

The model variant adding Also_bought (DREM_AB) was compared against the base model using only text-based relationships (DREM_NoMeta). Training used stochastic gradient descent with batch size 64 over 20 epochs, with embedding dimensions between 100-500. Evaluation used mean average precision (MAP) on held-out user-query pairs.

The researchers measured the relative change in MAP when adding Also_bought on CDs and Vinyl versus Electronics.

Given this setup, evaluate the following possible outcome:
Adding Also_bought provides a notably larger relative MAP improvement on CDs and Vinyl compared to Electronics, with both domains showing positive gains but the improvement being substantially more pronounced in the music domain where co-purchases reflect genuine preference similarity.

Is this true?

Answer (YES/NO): NO